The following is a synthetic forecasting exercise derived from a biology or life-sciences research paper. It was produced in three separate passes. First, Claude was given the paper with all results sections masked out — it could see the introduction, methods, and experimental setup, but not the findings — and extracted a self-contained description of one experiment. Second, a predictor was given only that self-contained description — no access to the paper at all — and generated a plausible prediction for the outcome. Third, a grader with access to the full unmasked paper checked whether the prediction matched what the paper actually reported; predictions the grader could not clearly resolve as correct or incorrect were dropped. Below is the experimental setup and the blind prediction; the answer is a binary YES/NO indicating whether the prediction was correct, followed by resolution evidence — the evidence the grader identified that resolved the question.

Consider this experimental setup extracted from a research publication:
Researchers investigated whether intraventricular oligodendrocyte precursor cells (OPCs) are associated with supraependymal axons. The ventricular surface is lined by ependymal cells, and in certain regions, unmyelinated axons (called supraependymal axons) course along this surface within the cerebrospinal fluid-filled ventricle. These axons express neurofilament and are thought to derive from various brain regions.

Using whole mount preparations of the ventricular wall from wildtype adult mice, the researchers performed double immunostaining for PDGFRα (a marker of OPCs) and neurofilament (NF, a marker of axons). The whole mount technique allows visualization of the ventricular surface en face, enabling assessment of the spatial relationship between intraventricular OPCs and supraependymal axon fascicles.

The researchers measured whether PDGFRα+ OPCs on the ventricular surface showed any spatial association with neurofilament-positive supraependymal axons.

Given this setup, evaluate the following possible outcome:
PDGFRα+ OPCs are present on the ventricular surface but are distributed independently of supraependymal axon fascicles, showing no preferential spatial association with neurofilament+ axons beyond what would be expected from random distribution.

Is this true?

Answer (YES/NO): NO